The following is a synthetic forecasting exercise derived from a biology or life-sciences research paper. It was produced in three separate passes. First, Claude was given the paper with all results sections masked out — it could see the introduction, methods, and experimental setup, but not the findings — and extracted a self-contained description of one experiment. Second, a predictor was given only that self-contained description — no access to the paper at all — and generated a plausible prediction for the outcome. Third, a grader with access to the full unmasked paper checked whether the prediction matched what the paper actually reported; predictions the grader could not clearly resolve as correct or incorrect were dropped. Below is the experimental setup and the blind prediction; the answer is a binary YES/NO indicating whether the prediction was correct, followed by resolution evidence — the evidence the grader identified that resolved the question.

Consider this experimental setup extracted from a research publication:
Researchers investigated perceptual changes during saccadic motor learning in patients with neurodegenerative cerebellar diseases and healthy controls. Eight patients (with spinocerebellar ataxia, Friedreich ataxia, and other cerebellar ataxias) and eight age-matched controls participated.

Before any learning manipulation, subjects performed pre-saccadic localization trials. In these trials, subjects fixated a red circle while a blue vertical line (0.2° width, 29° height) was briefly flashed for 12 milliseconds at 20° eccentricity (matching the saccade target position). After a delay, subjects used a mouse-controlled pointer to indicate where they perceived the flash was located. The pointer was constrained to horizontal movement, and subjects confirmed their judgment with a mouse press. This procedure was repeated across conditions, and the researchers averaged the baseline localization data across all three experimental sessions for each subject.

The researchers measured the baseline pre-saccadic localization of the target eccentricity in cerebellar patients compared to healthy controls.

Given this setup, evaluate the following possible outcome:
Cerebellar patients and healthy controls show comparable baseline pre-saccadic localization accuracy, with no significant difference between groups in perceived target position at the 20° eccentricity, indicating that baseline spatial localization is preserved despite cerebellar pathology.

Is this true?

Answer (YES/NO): NO